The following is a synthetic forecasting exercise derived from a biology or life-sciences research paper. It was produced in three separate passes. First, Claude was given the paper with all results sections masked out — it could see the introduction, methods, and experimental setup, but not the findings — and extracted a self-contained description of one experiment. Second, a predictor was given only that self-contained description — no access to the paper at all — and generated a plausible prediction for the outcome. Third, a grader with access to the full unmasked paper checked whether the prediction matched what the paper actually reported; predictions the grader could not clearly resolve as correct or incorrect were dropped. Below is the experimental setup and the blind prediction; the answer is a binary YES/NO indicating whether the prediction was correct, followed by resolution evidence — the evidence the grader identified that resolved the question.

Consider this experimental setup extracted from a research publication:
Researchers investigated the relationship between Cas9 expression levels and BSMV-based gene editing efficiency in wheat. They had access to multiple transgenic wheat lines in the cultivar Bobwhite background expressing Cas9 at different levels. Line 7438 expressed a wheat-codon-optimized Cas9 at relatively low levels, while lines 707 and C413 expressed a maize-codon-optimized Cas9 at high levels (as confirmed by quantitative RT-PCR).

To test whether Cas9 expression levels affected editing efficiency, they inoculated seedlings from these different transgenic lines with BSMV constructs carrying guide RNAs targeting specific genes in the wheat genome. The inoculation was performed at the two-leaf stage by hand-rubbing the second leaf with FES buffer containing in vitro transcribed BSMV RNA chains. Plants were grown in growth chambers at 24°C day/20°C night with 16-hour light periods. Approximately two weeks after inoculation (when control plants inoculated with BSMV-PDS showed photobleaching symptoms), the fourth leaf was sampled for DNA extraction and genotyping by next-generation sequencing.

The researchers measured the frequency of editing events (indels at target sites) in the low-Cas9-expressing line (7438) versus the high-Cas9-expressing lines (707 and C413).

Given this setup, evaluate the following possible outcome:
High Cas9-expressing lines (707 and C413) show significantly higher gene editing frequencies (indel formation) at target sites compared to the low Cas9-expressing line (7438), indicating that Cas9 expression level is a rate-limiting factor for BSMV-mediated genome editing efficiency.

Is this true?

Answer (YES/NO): YES